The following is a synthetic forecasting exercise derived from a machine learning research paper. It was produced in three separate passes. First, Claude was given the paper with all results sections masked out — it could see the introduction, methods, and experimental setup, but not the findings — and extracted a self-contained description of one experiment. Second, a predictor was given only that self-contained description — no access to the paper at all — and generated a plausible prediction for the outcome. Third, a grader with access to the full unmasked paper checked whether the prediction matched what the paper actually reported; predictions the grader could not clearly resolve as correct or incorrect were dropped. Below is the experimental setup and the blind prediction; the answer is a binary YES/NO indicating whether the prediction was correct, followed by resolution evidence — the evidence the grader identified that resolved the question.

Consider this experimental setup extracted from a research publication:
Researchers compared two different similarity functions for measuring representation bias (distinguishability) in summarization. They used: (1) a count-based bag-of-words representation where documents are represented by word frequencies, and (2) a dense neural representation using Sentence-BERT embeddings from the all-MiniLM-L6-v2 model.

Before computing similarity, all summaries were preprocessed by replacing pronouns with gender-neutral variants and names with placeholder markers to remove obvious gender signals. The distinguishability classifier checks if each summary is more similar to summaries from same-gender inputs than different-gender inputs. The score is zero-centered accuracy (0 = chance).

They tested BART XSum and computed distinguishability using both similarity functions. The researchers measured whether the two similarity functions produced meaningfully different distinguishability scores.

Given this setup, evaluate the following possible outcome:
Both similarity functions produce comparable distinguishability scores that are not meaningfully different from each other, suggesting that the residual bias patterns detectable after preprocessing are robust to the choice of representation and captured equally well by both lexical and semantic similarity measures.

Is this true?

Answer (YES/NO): YES